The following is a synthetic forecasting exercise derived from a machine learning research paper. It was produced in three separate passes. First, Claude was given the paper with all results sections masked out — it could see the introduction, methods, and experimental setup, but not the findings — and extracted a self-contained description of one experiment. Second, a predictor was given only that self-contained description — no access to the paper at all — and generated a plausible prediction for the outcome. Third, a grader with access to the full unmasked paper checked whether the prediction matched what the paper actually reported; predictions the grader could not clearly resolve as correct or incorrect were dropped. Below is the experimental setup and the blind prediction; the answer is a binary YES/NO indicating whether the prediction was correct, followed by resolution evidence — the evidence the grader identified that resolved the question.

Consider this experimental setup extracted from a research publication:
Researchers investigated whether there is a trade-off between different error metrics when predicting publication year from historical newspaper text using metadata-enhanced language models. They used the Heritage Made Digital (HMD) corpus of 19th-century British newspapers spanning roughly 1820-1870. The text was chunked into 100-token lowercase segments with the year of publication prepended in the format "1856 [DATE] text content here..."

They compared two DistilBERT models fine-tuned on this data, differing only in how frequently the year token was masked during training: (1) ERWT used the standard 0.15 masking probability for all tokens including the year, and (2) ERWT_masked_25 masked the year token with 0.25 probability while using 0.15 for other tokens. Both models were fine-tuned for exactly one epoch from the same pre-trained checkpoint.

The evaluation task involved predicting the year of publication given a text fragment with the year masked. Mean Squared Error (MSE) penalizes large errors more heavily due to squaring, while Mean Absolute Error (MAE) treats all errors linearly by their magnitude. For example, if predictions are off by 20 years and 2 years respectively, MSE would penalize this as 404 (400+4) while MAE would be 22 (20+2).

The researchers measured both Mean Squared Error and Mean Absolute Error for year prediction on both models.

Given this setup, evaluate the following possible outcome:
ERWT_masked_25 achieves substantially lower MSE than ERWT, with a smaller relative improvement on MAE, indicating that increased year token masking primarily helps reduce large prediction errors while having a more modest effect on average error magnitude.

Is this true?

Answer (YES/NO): NO